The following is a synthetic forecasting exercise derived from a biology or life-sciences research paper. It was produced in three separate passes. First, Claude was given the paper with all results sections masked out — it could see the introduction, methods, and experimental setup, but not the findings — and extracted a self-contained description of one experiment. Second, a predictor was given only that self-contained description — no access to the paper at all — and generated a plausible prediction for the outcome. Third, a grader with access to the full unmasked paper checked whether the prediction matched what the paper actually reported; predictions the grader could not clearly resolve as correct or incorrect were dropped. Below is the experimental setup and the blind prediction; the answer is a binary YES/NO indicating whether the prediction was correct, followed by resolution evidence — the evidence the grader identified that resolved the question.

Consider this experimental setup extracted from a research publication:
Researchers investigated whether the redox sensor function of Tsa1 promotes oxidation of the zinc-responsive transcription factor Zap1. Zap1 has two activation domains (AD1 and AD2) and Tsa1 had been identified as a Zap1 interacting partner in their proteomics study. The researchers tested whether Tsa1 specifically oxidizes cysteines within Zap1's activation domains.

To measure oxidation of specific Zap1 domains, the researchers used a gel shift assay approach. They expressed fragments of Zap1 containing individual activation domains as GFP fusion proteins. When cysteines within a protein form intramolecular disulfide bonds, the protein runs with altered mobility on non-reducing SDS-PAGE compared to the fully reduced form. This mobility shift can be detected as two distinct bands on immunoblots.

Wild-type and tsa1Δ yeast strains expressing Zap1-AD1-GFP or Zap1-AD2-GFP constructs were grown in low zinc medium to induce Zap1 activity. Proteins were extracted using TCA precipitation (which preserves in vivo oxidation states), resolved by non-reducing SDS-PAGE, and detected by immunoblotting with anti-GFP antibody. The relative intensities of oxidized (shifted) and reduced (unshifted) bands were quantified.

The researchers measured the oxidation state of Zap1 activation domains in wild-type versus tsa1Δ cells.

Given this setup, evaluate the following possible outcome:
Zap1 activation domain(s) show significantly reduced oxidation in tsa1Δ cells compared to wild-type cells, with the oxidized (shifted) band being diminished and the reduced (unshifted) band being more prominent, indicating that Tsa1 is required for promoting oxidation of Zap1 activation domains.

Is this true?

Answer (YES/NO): YES